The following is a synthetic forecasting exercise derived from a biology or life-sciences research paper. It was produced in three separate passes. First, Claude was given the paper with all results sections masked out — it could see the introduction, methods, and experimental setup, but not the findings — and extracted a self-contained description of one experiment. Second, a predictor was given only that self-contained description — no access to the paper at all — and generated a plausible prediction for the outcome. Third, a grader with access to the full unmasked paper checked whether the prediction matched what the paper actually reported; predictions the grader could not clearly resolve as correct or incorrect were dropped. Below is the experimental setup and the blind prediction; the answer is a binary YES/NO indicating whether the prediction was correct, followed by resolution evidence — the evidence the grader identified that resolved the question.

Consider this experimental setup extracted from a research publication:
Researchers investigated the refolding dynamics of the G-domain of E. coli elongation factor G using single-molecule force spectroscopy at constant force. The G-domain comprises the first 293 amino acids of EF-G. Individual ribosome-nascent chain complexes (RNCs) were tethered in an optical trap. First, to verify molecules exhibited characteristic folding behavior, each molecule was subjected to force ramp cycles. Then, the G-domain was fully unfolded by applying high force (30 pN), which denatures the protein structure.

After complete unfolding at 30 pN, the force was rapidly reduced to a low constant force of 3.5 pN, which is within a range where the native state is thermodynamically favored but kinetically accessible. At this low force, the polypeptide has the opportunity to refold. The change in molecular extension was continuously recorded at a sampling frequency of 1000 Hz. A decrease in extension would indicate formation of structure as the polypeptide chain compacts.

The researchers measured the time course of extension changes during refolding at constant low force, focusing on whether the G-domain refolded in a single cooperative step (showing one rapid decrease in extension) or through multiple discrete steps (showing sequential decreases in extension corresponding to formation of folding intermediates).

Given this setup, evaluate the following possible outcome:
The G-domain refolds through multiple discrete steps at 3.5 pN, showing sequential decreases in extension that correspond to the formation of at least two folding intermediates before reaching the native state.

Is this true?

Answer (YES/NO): NO